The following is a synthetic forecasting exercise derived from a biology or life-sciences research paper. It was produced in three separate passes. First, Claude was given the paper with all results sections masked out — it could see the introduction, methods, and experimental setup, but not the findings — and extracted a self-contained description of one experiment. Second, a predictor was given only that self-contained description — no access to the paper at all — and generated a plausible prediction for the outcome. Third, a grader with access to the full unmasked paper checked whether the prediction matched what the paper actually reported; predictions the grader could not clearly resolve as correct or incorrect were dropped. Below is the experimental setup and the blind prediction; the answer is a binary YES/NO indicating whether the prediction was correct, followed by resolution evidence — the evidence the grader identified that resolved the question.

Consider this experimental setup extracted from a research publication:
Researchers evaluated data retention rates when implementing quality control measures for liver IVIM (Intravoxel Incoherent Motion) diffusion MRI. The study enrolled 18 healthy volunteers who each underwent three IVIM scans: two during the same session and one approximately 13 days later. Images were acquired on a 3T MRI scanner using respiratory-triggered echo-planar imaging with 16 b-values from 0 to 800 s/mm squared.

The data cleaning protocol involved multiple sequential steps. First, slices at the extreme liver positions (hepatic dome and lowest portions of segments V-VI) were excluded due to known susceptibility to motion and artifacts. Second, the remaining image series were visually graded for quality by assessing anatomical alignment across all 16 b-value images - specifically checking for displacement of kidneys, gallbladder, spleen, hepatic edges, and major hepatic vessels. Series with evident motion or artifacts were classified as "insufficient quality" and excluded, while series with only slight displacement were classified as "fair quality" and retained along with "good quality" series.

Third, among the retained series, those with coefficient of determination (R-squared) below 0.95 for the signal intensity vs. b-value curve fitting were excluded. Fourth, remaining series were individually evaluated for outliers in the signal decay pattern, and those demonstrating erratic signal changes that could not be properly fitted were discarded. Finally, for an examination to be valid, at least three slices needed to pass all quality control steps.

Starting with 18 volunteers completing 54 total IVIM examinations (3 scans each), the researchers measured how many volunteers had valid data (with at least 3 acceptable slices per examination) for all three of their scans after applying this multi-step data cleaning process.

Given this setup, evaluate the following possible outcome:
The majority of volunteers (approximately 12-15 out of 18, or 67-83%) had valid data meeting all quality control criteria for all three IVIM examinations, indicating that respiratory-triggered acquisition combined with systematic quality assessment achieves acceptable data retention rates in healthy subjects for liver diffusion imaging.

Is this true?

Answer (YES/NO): YES